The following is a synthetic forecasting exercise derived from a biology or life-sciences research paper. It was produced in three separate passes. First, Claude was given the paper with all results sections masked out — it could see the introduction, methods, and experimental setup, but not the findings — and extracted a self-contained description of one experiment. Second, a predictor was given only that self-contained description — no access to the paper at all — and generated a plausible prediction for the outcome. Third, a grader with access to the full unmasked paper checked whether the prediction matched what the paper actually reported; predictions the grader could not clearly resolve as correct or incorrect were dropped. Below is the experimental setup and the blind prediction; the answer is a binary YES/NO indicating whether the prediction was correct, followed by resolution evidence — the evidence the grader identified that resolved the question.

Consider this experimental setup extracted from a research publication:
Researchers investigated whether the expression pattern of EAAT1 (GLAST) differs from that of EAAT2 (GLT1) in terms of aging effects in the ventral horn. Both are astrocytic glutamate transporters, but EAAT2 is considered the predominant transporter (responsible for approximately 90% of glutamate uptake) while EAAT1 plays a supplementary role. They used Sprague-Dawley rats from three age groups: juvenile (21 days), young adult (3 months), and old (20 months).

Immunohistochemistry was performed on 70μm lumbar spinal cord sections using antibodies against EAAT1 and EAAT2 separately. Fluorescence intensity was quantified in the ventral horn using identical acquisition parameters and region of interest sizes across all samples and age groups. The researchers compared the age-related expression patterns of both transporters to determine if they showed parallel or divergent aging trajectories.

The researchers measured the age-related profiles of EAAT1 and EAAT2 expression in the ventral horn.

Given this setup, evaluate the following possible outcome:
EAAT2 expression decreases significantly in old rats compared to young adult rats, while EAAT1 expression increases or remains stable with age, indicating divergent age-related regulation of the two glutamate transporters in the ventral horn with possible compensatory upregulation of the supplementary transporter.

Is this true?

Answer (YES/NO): YES